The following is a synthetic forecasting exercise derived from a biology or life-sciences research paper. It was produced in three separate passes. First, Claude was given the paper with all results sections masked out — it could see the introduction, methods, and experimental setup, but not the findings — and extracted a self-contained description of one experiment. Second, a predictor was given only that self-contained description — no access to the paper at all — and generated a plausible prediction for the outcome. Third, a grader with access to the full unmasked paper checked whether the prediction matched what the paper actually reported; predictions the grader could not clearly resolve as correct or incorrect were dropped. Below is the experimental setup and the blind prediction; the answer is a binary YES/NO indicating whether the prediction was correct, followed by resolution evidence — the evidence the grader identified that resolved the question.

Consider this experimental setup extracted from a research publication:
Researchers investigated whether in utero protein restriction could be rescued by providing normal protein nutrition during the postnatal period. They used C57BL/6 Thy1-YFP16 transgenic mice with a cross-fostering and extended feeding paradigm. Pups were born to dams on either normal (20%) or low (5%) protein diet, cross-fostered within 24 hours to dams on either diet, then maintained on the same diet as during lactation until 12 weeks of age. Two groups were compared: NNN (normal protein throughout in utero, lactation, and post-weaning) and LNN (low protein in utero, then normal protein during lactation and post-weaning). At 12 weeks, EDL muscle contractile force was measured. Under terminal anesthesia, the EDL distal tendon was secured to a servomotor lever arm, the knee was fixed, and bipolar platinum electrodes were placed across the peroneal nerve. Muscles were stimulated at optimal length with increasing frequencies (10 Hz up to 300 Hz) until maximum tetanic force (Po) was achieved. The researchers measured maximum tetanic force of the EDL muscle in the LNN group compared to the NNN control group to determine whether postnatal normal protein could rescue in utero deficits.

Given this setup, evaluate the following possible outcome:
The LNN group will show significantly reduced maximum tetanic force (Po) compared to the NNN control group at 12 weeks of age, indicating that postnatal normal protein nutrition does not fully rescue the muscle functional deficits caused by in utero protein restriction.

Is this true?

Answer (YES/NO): NO